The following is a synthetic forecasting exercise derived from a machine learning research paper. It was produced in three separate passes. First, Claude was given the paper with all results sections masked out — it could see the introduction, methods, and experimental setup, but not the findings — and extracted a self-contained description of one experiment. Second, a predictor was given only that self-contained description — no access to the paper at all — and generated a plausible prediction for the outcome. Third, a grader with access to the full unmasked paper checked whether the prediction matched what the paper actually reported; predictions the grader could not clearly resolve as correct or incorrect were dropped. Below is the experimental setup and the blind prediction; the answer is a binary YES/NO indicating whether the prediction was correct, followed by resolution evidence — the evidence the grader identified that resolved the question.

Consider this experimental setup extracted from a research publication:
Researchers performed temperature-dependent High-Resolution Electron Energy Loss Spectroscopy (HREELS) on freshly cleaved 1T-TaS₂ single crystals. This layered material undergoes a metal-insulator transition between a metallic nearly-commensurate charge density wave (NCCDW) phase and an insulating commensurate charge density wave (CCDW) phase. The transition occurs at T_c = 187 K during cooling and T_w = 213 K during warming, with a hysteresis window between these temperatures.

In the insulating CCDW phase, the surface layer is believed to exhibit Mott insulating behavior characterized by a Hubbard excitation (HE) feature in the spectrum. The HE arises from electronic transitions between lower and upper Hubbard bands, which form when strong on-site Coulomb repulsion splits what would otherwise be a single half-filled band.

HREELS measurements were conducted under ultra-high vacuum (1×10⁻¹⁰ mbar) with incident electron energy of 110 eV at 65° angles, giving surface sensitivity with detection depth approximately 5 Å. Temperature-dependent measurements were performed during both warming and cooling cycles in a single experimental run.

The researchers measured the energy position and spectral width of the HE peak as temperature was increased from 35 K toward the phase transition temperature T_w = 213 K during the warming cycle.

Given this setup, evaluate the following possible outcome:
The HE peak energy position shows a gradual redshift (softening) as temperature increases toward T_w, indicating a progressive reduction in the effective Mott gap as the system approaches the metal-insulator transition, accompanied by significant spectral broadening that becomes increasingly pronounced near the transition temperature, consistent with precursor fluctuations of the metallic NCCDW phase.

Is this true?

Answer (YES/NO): YES